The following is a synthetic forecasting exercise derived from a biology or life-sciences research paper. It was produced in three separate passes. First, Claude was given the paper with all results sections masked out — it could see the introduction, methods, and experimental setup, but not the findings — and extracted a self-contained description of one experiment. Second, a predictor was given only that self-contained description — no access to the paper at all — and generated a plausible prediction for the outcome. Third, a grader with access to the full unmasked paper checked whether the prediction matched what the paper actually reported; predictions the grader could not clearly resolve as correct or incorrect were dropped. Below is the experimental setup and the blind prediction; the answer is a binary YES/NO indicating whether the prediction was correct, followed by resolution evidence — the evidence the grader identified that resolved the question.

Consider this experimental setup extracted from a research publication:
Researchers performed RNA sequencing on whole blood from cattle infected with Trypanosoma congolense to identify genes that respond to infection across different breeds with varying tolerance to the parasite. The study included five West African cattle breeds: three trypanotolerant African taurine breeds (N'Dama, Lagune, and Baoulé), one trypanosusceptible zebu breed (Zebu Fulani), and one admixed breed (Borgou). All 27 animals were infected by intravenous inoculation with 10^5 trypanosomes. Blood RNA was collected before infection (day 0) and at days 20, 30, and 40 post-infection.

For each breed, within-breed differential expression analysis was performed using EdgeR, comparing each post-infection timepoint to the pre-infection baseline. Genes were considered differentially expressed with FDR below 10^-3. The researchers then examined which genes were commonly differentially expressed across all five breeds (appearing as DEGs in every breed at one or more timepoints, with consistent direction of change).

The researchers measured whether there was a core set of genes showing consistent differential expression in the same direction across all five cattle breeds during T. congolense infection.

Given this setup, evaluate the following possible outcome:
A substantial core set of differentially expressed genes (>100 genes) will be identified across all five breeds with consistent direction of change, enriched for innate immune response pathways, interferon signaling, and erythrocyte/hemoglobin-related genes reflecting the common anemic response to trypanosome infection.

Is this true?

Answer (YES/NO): NO